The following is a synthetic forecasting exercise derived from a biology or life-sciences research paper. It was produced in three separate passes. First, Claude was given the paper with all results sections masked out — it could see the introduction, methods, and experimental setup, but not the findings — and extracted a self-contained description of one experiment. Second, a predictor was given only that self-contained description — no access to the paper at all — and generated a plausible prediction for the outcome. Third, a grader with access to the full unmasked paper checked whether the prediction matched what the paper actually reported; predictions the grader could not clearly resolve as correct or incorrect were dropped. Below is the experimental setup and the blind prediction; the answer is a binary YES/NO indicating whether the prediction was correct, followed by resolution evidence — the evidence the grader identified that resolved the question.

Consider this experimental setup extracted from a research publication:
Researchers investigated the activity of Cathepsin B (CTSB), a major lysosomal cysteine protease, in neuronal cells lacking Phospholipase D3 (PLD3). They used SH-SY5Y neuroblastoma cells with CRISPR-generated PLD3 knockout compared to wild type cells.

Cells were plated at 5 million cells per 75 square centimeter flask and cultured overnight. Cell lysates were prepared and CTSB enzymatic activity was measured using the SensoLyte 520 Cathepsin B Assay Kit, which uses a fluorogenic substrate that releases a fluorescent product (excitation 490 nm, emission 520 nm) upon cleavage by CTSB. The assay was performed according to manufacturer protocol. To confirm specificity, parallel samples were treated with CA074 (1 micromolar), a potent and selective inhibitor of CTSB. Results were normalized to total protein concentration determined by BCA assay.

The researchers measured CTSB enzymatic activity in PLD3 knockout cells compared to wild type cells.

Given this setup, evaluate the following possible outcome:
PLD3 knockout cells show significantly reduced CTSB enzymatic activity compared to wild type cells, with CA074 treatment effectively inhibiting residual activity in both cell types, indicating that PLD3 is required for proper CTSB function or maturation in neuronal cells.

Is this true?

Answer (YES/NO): NO